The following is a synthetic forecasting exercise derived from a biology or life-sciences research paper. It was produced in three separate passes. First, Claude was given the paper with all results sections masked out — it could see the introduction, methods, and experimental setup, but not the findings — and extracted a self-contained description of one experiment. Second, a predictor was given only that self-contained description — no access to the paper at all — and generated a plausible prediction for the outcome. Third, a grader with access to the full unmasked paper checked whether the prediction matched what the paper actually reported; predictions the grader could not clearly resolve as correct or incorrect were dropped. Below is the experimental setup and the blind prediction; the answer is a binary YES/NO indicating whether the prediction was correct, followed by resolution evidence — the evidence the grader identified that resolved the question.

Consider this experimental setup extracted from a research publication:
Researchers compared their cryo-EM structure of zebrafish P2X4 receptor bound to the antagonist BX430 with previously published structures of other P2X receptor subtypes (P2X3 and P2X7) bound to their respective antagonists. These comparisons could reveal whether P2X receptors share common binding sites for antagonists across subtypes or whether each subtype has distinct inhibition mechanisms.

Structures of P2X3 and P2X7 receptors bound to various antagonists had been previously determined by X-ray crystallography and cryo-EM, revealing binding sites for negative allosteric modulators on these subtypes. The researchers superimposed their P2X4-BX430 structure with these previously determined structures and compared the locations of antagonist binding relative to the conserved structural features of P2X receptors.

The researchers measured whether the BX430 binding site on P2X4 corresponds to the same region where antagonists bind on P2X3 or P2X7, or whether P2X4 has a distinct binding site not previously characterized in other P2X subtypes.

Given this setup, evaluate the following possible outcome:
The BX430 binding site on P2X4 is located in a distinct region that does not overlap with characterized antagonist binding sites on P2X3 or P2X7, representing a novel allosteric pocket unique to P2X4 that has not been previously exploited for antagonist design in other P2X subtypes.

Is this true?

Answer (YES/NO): NO